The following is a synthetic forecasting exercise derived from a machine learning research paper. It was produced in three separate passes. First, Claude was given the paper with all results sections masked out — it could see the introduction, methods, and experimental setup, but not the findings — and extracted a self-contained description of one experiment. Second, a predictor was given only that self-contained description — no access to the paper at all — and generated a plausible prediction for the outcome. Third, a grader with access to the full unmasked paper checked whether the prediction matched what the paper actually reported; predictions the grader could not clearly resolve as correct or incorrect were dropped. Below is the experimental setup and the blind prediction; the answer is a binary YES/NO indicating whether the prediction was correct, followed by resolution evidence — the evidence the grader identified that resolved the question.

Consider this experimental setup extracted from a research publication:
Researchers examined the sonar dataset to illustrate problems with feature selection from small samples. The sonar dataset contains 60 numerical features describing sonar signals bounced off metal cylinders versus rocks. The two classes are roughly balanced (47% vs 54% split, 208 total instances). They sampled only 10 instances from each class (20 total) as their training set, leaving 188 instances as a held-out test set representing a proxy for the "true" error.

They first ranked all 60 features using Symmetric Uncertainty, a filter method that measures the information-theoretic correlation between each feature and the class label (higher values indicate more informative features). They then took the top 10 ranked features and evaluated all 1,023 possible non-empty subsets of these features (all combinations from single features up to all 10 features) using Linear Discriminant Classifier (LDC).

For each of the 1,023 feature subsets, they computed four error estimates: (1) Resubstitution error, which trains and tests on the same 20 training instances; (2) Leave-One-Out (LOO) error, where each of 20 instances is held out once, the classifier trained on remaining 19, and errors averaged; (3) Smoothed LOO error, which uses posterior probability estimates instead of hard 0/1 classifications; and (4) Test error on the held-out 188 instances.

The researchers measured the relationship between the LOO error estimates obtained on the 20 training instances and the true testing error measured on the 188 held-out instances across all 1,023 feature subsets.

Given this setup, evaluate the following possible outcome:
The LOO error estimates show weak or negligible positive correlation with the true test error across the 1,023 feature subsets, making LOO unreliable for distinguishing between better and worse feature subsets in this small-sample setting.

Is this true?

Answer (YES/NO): YES